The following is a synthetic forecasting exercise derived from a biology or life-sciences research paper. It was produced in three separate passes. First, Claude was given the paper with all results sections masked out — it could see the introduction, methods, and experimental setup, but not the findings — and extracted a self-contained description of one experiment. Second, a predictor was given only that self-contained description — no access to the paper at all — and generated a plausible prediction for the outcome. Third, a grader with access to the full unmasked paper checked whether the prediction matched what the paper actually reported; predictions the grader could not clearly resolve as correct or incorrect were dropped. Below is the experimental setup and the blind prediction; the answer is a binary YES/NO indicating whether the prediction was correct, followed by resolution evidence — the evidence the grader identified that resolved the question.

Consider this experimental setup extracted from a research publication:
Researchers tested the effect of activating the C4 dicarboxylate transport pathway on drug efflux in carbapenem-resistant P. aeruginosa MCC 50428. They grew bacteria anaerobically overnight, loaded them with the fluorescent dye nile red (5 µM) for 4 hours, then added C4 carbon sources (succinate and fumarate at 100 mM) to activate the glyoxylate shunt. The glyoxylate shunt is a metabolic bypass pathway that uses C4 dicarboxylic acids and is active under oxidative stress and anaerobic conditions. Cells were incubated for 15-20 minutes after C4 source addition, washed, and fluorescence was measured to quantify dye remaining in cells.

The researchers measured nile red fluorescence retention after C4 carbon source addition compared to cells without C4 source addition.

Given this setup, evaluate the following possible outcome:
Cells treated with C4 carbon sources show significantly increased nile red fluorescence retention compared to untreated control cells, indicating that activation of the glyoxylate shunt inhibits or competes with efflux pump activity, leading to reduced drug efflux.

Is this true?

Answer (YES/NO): NO